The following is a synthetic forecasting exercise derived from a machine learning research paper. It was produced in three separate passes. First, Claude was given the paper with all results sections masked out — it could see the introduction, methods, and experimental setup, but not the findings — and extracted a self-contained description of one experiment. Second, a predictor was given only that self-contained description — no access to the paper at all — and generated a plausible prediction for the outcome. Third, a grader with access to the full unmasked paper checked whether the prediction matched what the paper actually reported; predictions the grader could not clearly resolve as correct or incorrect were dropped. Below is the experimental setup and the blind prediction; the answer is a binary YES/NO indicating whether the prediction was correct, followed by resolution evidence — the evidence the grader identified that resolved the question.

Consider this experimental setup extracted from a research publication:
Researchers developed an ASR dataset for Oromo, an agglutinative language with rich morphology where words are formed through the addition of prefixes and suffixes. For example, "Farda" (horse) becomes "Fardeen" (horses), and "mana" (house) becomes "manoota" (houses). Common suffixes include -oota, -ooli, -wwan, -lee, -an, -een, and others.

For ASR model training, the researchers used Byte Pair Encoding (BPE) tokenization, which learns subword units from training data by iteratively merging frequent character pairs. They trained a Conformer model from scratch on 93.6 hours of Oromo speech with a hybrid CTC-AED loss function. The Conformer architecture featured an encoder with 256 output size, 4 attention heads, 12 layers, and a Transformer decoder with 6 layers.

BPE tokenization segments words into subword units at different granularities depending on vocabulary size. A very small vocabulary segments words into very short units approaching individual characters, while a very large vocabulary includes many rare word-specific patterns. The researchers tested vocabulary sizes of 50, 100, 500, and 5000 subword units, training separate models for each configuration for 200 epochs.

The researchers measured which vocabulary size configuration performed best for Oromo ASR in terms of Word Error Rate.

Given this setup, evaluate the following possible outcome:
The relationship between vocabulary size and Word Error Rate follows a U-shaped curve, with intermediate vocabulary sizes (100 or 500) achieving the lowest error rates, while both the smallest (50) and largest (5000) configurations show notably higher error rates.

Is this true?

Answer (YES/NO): YES